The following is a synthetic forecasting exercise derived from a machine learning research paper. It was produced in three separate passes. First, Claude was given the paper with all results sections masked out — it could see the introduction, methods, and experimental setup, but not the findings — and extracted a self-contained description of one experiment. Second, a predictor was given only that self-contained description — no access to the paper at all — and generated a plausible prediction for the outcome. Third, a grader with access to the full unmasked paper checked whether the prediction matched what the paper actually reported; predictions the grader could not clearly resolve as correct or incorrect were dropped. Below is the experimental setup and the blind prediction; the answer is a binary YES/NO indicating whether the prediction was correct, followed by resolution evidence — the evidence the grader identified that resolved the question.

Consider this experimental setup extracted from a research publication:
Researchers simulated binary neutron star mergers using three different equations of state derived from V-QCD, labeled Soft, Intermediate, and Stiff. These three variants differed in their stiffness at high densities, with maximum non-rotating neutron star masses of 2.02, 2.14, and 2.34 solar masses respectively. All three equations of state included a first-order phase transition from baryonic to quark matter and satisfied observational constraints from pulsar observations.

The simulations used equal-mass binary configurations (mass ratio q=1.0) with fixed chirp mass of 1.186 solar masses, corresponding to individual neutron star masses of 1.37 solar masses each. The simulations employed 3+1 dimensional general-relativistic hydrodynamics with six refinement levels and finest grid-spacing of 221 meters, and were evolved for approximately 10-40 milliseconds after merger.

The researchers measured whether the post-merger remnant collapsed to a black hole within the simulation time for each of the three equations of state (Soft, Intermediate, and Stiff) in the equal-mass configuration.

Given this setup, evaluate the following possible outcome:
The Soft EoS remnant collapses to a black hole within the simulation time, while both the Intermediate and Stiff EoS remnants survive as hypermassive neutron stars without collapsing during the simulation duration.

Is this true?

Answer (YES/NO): YES